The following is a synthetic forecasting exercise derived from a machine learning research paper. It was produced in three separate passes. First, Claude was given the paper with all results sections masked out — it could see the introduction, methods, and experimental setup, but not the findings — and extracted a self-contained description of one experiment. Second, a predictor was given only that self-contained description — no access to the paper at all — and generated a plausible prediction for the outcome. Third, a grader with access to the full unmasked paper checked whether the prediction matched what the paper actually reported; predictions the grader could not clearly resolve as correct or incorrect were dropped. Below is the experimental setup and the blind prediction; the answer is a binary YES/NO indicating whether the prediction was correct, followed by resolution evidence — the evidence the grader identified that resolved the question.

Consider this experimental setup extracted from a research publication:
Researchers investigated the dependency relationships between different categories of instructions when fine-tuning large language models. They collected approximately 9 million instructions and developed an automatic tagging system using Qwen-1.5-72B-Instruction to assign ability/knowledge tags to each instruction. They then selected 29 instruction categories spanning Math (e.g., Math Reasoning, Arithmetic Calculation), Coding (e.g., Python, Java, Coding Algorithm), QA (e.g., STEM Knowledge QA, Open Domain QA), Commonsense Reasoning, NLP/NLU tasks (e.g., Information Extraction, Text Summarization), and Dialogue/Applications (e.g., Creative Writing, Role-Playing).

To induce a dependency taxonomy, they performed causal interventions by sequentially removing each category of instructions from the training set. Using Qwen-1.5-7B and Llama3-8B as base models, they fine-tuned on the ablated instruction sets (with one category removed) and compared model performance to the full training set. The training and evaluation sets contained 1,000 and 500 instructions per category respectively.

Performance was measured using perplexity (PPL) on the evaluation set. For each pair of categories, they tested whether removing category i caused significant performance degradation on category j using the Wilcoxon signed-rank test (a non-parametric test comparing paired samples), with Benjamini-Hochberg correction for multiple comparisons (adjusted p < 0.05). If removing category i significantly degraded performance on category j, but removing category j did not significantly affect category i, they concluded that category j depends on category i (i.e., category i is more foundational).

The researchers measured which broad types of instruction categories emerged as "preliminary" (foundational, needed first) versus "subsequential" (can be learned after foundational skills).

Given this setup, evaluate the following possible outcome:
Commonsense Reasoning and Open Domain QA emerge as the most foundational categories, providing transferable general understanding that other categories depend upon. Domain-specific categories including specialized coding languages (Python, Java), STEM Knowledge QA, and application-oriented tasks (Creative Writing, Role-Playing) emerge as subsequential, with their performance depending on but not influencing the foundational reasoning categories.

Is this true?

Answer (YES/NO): NO